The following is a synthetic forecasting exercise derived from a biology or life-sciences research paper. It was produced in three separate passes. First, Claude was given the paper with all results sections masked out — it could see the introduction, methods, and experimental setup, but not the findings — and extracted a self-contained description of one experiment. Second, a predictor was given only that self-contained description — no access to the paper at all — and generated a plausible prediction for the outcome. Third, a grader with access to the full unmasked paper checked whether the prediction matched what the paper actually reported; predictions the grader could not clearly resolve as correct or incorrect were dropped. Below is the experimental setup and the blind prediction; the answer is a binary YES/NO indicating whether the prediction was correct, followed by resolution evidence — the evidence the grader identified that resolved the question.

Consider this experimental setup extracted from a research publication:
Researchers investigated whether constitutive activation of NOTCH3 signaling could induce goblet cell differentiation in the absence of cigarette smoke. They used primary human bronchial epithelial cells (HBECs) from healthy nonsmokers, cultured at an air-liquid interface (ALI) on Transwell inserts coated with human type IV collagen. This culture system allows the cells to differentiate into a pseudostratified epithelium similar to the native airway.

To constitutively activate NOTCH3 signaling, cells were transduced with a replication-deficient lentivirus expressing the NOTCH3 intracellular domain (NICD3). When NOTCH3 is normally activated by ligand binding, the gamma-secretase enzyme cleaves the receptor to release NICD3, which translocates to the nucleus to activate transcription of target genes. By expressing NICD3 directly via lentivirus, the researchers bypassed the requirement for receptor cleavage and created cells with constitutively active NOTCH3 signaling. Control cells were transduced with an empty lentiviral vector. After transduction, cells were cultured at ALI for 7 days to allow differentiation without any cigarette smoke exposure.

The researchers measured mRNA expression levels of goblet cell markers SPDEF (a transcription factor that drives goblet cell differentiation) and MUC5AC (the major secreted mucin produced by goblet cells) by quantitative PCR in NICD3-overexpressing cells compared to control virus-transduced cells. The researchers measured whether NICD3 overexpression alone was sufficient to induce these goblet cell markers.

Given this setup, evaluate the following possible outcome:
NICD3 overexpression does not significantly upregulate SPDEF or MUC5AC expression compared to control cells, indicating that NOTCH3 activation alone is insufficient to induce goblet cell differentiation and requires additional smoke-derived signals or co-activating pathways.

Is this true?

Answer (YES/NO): NO